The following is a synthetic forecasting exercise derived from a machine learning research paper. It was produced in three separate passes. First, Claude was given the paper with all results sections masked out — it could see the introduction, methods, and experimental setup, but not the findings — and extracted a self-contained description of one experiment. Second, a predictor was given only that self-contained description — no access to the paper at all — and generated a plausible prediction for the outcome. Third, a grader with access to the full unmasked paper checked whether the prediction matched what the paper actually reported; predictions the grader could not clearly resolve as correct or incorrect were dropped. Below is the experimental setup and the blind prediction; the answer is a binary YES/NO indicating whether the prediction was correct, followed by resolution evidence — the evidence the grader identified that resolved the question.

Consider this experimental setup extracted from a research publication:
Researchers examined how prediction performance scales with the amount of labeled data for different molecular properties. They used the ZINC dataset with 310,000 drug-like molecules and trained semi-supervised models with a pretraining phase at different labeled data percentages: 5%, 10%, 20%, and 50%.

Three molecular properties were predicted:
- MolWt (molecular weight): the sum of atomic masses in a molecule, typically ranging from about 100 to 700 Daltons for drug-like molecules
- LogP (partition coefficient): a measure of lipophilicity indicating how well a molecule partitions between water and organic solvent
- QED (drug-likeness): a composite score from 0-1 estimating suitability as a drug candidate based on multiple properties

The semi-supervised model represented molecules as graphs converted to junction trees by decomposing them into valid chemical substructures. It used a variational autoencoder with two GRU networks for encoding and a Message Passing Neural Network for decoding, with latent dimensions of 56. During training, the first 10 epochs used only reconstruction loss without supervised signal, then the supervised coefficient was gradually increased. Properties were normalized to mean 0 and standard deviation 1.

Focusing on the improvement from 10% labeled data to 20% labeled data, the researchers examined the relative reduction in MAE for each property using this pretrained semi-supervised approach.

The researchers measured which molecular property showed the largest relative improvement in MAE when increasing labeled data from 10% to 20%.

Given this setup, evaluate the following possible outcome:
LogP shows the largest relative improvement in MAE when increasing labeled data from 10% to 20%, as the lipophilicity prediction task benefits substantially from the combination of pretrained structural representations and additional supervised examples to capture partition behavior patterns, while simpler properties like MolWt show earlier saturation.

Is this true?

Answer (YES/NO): NO